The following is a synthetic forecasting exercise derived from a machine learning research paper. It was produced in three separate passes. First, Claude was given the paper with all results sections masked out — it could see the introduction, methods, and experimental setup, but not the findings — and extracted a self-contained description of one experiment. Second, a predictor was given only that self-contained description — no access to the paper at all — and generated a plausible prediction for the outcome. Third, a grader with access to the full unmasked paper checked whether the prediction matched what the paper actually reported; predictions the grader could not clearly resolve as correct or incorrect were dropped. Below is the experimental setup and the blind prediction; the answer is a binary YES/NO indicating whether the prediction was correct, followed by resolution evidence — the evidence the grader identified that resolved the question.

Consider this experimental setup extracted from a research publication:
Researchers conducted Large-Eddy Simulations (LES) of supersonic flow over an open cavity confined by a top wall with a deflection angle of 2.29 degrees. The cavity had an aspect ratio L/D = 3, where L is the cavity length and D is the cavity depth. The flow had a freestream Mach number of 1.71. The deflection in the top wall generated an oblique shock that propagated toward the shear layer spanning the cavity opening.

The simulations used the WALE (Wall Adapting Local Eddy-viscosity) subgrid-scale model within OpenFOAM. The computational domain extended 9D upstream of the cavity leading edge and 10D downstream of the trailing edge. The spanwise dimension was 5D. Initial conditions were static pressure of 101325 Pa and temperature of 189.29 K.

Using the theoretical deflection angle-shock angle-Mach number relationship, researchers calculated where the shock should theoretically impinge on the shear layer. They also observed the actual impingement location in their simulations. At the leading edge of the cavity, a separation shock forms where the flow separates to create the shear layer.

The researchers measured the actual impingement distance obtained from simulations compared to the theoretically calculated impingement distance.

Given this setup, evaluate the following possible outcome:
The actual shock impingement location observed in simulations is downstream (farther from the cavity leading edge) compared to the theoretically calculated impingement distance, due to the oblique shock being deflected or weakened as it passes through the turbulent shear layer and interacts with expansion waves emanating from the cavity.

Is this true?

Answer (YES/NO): NO